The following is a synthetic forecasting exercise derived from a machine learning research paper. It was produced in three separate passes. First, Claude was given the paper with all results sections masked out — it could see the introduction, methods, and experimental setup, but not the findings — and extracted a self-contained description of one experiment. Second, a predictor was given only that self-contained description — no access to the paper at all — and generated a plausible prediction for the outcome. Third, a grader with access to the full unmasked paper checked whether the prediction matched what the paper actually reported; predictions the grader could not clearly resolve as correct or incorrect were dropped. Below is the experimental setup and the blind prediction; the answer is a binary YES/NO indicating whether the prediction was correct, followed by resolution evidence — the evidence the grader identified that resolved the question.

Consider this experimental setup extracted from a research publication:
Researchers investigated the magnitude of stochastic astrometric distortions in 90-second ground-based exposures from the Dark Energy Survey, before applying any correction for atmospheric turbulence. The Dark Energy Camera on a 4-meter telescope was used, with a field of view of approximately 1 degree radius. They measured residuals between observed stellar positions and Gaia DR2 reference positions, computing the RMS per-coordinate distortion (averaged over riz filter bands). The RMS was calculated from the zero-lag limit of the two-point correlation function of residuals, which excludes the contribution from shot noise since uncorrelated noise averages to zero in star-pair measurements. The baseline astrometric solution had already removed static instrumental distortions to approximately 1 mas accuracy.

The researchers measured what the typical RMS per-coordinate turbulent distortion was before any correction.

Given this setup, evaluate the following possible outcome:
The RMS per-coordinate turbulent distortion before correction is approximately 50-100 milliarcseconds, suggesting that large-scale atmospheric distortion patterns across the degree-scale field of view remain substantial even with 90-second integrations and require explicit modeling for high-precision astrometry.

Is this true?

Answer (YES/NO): NO